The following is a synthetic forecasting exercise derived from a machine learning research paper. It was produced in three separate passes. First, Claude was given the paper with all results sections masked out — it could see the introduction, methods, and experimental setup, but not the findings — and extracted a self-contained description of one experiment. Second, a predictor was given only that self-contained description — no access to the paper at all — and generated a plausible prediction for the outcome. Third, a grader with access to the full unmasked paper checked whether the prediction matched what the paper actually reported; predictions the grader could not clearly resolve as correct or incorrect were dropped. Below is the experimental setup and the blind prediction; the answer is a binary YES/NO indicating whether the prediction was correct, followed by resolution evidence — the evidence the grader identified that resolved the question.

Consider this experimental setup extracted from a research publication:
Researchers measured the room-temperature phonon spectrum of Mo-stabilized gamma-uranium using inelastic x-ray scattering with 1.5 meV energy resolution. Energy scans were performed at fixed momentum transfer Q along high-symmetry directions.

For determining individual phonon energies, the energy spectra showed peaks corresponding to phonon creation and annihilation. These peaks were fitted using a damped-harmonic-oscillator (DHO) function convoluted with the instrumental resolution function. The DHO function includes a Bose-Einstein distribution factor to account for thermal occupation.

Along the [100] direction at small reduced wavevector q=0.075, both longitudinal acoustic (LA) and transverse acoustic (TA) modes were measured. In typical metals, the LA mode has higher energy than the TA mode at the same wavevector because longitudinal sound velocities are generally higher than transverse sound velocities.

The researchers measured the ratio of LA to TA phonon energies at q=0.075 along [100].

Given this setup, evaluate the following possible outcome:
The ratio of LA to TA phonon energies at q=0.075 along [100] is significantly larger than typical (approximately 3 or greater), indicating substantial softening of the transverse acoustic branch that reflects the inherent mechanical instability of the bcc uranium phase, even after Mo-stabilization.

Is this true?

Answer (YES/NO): YES